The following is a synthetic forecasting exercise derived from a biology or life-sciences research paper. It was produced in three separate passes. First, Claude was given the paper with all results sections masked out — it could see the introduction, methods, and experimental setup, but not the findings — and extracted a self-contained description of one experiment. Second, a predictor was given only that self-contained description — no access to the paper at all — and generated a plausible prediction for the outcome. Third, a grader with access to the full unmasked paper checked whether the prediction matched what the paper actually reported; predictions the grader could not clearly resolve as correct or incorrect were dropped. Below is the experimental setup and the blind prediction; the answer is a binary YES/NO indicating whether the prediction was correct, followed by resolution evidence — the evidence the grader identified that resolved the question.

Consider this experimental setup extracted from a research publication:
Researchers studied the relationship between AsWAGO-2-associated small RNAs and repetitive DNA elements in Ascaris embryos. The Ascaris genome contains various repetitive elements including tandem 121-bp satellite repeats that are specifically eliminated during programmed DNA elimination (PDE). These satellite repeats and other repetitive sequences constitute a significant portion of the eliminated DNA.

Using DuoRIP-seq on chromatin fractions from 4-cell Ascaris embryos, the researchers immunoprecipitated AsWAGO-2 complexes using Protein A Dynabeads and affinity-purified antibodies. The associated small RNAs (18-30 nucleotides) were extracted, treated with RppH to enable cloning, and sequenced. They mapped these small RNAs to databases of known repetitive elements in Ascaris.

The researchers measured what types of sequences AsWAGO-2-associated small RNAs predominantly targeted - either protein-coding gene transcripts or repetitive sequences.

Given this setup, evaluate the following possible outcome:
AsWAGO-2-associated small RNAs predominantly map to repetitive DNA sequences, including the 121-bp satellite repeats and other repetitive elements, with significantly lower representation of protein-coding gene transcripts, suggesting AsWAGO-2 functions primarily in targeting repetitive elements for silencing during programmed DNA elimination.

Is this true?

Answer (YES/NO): NO